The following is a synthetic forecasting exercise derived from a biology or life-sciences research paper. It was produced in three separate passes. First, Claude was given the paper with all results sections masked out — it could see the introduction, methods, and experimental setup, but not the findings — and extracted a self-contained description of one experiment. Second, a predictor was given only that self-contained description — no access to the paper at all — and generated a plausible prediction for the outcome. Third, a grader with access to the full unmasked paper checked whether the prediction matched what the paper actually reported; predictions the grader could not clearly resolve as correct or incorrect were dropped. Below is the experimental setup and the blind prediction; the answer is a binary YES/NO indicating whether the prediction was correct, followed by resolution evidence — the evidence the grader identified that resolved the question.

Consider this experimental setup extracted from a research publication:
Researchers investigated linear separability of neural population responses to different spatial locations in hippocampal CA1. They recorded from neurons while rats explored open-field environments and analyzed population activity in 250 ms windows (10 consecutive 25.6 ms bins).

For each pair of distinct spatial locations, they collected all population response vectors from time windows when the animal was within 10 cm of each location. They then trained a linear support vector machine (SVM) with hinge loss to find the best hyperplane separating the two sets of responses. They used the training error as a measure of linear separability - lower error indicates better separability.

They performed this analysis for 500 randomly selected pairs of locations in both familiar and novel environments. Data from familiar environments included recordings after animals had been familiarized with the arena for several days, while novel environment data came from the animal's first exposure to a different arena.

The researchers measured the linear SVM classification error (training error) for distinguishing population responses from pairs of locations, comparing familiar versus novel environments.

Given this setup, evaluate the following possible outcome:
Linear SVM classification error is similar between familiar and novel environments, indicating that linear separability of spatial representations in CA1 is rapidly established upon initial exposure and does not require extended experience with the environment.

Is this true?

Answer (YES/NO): YES